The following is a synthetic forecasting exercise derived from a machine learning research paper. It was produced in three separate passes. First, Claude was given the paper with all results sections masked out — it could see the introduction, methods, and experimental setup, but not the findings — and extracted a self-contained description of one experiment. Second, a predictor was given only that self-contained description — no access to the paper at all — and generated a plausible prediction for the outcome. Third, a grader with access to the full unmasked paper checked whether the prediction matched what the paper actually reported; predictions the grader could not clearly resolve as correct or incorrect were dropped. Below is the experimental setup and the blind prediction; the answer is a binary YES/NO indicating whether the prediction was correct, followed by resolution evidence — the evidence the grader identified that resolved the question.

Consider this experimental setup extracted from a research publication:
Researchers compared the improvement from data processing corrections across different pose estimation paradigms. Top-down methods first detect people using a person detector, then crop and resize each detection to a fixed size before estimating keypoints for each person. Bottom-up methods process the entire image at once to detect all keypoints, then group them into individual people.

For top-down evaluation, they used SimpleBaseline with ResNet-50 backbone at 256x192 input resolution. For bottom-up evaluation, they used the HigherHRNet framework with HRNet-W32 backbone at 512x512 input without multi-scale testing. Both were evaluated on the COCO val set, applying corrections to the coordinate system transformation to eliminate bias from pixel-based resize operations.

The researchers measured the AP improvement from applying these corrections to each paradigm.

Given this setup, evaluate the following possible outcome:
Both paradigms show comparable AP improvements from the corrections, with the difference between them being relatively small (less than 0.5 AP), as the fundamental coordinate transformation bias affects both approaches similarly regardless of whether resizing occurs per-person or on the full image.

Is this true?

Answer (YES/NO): NO